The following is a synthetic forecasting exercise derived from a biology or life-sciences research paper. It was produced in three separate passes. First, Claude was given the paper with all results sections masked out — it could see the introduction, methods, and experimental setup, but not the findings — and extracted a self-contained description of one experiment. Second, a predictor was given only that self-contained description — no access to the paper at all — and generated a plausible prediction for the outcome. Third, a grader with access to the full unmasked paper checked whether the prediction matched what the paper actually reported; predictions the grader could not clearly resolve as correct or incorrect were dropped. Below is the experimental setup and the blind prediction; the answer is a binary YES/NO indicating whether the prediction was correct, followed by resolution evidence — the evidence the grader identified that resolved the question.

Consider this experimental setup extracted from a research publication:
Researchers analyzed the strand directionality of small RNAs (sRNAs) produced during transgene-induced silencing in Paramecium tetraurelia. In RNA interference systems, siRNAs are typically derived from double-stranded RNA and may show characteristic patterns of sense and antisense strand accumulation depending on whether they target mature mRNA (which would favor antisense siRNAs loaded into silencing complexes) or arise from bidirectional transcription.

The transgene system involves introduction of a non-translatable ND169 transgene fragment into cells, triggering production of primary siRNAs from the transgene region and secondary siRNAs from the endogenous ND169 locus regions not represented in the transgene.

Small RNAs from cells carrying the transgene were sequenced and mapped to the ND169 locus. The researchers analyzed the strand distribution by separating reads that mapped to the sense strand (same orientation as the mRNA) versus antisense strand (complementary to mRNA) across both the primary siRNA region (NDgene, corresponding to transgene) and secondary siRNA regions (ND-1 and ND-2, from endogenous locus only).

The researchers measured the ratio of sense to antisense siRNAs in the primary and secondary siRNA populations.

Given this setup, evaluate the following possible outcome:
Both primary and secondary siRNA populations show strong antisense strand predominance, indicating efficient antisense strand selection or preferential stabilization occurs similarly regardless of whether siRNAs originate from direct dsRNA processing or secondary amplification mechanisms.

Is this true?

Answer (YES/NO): YES